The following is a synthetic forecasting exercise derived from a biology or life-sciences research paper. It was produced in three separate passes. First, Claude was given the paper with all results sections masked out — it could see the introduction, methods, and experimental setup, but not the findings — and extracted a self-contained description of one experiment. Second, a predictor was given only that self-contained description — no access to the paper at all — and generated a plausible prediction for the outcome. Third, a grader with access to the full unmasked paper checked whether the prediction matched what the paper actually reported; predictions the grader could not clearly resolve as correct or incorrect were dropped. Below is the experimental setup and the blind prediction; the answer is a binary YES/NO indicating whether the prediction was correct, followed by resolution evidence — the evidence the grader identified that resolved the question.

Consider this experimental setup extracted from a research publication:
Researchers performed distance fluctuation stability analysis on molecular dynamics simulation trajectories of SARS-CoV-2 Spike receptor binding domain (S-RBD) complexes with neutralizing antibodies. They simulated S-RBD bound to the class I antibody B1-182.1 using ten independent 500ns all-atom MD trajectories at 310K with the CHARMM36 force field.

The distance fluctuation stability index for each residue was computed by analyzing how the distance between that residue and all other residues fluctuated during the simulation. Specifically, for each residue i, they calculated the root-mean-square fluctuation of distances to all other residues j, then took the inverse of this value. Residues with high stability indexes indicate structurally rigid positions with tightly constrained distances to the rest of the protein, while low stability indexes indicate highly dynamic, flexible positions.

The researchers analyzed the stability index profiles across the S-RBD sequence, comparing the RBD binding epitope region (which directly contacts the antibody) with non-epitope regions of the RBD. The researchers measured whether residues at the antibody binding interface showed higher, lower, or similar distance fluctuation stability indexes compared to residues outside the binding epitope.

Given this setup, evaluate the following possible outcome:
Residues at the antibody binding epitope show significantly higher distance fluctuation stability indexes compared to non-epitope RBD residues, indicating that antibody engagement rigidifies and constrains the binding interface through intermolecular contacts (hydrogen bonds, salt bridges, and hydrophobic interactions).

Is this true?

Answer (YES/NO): NO